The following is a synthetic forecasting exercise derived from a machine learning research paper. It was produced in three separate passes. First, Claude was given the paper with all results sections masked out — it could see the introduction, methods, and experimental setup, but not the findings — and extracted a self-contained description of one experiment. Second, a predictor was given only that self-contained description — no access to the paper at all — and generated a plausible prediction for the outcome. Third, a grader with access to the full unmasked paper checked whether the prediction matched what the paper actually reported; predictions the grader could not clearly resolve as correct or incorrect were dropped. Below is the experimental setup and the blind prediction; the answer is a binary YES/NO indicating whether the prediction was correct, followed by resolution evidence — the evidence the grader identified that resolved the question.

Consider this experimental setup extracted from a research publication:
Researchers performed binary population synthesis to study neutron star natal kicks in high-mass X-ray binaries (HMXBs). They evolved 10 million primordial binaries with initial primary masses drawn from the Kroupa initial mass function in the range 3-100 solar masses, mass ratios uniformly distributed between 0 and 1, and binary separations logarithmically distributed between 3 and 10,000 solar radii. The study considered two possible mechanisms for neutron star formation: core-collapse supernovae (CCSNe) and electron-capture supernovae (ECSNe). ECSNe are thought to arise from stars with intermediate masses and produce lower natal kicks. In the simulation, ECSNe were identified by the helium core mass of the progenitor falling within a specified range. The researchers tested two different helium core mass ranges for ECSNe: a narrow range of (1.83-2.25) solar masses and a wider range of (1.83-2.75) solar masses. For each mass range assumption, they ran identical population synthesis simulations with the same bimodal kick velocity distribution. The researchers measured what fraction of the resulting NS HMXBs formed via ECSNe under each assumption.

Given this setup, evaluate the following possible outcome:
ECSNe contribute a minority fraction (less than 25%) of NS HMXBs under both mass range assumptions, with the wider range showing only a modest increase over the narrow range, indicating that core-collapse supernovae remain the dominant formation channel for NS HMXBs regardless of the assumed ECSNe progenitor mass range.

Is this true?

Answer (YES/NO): NO